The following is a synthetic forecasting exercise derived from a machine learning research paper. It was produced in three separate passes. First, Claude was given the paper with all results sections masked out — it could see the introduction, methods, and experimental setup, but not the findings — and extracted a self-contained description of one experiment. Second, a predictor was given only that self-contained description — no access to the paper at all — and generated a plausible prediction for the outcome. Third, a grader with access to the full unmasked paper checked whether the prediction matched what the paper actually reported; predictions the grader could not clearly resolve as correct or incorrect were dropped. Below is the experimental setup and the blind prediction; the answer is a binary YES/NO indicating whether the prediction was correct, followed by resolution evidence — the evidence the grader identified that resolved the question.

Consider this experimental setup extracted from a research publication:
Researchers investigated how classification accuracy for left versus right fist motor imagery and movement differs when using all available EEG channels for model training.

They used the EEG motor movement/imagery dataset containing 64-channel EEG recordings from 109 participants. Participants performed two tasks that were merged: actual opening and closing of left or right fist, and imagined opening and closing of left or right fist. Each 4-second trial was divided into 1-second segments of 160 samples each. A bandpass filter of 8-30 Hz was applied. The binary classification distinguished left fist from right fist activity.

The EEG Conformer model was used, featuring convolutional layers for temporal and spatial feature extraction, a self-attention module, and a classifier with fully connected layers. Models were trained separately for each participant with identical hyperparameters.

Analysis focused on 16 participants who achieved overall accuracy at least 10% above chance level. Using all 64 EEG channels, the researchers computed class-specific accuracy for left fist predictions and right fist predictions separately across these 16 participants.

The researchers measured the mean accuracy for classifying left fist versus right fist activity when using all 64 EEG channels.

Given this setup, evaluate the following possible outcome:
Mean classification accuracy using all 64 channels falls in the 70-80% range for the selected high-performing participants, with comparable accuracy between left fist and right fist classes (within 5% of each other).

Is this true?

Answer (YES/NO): NO